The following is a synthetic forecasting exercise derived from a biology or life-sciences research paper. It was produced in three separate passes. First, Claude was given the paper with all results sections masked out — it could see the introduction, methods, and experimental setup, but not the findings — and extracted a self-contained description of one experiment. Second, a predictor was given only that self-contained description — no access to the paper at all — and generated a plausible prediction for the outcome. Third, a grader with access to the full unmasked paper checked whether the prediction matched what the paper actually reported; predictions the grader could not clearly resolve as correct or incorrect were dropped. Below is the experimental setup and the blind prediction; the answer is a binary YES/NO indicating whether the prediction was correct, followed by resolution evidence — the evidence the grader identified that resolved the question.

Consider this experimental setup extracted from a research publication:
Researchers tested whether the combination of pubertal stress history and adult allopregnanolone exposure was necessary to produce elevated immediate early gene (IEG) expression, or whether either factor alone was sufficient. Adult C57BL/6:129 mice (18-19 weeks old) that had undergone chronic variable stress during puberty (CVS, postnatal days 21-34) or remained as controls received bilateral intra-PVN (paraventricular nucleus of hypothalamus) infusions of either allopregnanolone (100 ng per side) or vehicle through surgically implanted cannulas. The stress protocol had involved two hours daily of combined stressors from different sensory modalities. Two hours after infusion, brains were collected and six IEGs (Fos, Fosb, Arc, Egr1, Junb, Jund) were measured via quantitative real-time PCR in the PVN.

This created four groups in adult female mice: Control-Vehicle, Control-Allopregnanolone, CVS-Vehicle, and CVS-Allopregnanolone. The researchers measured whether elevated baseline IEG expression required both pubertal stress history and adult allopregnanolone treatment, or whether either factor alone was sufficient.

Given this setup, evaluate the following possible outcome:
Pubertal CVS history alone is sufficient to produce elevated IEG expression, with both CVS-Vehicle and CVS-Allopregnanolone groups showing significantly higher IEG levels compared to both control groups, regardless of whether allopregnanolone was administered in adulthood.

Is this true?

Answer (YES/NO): NO